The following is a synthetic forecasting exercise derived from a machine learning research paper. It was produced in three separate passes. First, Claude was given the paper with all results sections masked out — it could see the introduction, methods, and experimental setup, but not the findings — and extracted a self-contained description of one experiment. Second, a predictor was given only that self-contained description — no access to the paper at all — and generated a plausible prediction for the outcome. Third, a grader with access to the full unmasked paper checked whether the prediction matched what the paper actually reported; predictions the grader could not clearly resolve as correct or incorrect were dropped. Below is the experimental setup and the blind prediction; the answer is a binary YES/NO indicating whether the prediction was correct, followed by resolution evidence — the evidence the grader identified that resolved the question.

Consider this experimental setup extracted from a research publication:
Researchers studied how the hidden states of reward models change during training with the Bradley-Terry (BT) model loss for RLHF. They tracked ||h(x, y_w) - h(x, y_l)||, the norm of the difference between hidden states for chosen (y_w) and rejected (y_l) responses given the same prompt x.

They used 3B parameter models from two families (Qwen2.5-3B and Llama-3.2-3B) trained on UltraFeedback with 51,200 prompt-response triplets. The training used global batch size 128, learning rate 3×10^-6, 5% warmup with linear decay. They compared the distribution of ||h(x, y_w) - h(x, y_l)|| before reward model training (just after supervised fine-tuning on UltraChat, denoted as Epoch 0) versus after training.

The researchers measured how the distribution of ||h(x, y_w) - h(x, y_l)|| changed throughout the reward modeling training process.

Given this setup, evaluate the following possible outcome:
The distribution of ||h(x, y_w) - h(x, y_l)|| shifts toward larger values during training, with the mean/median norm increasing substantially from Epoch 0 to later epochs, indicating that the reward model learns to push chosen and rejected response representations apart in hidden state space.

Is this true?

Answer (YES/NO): YES